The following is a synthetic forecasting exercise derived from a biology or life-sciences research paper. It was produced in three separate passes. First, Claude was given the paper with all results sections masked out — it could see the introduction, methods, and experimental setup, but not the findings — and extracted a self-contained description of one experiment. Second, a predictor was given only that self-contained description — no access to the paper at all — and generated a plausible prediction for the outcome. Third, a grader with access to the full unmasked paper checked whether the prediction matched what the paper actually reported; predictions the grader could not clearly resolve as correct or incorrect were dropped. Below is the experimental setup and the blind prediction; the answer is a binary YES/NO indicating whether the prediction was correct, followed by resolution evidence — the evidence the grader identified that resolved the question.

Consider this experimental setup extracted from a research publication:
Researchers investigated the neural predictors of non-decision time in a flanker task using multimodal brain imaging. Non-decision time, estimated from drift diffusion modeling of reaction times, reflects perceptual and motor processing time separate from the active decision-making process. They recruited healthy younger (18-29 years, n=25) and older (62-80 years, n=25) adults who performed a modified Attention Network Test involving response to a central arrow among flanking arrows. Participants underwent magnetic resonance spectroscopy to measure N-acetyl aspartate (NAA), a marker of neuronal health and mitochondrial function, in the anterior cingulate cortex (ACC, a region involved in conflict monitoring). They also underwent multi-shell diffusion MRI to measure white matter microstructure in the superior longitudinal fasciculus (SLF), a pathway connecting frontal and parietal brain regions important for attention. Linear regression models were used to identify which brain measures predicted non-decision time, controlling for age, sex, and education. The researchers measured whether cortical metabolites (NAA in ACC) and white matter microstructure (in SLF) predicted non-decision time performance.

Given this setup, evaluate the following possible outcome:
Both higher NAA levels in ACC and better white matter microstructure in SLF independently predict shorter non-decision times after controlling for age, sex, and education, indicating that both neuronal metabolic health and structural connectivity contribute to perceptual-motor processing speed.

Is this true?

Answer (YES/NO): YES